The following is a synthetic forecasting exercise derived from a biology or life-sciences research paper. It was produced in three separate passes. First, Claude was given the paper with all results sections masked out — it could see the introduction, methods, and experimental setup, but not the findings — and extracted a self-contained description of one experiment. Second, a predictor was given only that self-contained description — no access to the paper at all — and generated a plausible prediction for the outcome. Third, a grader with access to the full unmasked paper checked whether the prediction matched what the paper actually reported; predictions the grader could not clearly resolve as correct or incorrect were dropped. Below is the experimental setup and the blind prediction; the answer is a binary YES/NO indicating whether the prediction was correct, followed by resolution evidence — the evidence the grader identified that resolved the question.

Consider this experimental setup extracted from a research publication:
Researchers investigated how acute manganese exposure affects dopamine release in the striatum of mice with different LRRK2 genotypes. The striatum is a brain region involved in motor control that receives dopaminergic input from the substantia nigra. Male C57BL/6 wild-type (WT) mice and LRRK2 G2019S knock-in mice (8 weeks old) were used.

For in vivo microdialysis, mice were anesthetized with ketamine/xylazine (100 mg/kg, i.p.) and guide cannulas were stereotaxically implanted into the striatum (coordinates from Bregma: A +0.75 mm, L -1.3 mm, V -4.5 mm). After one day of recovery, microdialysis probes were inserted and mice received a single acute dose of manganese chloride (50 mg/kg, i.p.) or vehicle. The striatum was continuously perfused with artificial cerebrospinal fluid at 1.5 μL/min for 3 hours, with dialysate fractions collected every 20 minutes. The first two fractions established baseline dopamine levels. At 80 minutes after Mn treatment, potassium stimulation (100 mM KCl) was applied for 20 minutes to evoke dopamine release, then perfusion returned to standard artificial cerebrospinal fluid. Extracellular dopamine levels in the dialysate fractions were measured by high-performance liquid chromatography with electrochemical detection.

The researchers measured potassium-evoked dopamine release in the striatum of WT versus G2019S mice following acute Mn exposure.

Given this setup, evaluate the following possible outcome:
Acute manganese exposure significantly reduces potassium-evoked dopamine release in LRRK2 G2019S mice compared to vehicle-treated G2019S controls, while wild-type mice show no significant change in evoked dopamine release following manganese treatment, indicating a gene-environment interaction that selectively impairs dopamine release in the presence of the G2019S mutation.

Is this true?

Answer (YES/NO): NO